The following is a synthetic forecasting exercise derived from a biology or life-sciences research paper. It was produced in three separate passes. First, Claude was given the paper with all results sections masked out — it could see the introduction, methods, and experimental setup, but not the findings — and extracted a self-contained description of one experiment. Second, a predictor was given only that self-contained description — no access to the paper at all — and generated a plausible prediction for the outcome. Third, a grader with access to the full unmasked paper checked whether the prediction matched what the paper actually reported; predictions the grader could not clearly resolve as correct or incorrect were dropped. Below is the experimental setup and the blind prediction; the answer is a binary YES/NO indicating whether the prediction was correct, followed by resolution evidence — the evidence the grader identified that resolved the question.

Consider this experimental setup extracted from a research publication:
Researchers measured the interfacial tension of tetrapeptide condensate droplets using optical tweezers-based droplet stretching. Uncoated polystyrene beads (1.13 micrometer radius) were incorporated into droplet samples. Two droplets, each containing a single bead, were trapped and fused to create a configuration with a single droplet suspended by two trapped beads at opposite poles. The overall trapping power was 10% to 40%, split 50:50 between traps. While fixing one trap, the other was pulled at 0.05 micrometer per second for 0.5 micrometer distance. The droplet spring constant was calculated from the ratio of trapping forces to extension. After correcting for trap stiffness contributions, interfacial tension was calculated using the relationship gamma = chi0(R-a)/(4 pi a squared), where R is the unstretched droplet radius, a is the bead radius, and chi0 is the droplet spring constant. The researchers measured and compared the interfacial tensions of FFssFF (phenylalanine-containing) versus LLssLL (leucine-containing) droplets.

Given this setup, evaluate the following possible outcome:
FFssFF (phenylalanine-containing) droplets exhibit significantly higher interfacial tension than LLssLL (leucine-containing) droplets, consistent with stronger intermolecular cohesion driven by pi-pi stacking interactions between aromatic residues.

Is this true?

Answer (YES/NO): NO